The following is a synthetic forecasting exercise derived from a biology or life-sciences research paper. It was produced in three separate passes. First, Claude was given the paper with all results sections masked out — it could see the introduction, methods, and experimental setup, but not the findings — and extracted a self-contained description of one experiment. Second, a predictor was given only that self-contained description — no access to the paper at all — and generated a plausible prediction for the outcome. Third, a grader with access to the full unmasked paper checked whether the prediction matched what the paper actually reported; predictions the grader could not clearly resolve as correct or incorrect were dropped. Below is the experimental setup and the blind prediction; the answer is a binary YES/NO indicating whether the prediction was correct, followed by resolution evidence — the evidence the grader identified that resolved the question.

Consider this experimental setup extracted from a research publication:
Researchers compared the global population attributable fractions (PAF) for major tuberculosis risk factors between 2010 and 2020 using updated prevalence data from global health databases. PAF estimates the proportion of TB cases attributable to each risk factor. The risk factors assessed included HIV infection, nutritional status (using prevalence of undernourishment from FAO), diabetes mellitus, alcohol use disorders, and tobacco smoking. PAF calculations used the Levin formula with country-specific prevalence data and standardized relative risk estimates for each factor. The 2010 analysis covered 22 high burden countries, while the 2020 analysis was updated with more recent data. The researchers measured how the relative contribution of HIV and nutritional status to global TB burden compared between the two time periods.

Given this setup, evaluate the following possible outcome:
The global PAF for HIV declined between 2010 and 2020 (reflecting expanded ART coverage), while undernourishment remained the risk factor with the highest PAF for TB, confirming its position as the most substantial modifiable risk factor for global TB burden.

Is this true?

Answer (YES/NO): YES